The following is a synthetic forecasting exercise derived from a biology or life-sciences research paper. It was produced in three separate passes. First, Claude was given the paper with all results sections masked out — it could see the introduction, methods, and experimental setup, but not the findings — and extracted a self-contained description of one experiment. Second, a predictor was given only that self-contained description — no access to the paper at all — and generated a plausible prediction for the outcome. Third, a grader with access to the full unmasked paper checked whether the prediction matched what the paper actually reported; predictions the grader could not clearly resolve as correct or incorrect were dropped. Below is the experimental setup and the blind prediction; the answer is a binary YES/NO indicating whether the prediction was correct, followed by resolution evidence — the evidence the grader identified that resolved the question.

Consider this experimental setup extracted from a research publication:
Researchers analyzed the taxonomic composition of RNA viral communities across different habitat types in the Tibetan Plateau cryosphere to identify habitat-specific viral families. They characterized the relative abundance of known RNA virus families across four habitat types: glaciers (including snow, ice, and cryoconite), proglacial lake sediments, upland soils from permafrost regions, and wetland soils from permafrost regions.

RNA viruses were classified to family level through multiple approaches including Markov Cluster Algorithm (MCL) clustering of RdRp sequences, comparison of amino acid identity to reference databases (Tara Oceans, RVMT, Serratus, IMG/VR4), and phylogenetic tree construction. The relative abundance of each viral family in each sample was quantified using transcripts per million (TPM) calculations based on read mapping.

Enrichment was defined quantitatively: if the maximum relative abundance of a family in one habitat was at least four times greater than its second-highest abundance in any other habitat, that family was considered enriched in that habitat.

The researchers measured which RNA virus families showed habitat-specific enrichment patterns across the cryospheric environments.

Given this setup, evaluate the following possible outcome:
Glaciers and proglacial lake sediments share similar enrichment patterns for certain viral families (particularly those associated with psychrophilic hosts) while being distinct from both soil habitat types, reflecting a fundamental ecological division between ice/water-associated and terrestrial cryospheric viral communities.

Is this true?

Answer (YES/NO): NO